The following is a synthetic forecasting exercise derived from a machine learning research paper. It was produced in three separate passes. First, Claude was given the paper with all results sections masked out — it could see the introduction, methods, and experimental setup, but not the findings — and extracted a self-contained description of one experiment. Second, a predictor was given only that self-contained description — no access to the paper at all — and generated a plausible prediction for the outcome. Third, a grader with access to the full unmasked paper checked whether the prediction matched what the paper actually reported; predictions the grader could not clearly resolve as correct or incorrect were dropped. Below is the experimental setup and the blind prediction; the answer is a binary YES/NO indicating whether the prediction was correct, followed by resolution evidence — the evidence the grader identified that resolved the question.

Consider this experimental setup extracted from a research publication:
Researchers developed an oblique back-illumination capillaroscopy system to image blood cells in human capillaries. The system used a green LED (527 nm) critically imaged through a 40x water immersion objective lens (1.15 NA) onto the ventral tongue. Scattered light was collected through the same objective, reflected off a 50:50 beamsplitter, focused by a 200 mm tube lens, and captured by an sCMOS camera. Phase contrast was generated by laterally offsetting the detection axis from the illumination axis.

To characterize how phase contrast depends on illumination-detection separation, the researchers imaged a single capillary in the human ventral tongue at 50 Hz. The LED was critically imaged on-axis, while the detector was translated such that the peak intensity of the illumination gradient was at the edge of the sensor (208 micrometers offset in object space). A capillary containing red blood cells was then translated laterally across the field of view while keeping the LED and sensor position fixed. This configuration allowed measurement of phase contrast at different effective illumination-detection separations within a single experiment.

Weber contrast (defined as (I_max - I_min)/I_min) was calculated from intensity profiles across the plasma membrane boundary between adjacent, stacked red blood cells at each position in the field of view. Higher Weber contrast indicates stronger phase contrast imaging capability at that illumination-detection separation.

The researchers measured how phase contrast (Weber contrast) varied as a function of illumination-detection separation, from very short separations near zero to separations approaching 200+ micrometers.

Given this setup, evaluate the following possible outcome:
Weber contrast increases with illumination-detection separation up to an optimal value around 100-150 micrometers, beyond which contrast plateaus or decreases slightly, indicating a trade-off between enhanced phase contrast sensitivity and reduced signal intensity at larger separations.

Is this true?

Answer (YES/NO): NO